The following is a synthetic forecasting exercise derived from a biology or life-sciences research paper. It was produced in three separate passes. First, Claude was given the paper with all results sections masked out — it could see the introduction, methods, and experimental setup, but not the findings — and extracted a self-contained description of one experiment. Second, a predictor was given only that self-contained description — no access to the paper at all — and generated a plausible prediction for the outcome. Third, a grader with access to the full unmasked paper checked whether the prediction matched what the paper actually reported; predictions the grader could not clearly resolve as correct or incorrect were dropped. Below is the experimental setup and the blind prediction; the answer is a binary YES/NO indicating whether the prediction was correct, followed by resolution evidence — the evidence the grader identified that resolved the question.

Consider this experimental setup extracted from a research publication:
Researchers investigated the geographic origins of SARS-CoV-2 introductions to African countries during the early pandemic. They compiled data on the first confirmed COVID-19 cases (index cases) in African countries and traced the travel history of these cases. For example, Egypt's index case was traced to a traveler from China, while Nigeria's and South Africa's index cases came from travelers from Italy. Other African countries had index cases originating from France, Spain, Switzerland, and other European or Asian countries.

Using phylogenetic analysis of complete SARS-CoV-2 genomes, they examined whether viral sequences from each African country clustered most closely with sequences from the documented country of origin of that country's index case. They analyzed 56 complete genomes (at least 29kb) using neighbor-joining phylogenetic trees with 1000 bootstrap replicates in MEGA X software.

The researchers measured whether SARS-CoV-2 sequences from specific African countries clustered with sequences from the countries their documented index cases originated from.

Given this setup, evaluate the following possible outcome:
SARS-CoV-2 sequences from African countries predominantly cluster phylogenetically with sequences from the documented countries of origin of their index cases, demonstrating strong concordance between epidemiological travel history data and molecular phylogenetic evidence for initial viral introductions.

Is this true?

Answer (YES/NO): YES